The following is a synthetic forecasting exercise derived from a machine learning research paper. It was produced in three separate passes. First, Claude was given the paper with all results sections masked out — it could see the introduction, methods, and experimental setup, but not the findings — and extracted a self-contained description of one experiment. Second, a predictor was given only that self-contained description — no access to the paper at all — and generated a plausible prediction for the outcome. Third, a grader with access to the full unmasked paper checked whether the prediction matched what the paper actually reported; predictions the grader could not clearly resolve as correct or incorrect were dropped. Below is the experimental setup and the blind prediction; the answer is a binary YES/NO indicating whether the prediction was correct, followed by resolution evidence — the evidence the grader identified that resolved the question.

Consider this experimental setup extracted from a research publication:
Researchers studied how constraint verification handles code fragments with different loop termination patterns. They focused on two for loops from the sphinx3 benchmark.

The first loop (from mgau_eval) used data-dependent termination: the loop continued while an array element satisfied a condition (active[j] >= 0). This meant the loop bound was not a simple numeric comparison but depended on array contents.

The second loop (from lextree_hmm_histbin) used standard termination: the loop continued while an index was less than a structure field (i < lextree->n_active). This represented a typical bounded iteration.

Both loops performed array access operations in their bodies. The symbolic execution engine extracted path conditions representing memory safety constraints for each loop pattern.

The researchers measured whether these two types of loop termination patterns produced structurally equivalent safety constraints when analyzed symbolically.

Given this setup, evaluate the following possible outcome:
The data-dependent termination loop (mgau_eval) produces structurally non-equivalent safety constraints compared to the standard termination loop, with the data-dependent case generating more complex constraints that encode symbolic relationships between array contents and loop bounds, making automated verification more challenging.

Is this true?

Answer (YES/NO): NO